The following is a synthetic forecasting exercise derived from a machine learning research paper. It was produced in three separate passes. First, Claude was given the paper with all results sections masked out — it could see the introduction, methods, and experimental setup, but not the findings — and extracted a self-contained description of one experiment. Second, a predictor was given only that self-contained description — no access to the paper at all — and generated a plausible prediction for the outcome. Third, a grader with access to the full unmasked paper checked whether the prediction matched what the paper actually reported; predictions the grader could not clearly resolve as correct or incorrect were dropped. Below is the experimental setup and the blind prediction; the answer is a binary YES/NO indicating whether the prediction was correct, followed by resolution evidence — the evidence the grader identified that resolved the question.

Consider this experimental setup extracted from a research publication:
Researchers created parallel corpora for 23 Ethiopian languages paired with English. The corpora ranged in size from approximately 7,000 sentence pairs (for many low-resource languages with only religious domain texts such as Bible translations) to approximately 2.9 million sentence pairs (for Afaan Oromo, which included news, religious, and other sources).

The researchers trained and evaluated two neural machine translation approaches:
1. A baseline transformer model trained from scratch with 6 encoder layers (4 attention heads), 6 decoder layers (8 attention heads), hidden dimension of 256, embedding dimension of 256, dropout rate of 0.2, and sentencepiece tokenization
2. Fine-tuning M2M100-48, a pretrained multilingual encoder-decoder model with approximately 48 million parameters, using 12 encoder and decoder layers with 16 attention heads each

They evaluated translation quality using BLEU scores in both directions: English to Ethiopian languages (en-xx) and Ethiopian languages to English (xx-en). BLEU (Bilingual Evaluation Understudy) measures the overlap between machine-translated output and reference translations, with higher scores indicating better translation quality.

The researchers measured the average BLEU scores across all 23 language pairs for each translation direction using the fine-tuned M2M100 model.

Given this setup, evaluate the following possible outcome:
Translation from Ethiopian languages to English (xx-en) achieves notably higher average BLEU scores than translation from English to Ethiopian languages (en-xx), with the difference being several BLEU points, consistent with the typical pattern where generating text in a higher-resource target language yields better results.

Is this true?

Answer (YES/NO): YES